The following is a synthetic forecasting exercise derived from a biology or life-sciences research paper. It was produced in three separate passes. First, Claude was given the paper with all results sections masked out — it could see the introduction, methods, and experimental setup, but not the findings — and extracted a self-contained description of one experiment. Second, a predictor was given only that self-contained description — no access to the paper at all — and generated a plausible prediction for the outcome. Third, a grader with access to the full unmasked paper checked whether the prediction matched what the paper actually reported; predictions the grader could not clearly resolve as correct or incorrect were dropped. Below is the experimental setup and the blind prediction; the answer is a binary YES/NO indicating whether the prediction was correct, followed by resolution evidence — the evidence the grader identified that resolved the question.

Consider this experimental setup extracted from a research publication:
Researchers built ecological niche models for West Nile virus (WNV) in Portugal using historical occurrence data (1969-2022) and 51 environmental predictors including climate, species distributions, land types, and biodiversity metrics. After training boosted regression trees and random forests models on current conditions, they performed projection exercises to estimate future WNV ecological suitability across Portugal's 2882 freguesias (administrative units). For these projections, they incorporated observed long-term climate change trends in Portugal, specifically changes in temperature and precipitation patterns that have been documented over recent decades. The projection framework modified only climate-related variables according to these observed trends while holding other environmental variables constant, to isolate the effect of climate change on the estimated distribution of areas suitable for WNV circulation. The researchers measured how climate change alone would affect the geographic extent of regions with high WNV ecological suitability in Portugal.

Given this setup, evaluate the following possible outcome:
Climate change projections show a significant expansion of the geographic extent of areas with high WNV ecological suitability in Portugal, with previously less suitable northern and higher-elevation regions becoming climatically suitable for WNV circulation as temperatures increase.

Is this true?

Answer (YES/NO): NO